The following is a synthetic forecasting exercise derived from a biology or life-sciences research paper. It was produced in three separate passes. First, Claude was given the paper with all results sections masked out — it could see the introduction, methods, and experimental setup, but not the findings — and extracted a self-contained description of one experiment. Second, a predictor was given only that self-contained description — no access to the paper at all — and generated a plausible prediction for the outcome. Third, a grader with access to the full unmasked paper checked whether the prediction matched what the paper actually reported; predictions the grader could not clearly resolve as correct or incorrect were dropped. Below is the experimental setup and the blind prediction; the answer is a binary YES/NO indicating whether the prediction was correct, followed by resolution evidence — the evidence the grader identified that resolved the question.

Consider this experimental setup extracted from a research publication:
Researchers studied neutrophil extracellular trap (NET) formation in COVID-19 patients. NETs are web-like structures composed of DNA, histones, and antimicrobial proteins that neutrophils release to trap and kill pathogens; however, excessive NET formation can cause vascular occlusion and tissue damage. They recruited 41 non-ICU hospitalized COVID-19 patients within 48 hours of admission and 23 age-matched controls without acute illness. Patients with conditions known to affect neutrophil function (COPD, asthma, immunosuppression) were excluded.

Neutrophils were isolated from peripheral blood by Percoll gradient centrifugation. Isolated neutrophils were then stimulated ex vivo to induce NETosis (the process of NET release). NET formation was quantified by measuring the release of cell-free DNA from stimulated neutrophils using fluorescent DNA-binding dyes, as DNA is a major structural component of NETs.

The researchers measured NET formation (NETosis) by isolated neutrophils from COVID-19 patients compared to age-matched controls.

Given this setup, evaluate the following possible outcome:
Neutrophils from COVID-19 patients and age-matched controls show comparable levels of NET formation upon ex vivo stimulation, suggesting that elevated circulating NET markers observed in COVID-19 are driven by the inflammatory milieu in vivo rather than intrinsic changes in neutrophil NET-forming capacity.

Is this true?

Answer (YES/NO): NO